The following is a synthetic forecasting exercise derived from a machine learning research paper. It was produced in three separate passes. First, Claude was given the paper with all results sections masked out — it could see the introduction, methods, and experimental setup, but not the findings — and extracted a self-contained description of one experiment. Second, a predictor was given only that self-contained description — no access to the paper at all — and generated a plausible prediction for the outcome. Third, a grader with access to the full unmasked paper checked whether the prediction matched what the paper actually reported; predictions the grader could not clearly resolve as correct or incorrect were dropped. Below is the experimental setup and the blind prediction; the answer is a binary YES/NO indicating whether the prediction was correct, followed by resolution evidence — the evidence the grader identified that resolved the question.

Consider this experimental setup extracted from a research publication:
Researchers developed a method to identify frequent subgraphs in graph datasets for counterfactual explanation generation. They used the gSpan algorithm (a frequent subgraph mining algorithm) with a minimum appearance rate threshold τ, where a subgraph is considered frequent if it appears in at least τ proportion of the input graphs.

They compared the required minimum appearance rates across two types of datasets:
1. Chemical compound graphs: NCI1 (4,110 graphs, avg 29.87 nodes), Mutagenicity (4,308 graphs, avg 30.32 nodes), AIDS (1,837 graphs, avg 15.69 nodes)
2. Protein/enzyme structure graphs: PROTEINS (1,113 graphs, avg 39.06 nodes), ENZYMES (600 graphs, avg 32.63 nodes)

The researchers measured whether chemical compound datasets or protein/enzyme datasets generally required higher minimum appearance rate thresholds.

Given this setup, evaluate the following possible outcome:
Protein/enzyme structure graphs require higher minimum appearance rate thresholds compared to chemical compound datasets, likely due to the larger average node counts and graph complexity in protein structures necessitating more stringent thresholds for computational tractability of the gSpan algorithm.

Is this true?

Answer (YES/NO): NO